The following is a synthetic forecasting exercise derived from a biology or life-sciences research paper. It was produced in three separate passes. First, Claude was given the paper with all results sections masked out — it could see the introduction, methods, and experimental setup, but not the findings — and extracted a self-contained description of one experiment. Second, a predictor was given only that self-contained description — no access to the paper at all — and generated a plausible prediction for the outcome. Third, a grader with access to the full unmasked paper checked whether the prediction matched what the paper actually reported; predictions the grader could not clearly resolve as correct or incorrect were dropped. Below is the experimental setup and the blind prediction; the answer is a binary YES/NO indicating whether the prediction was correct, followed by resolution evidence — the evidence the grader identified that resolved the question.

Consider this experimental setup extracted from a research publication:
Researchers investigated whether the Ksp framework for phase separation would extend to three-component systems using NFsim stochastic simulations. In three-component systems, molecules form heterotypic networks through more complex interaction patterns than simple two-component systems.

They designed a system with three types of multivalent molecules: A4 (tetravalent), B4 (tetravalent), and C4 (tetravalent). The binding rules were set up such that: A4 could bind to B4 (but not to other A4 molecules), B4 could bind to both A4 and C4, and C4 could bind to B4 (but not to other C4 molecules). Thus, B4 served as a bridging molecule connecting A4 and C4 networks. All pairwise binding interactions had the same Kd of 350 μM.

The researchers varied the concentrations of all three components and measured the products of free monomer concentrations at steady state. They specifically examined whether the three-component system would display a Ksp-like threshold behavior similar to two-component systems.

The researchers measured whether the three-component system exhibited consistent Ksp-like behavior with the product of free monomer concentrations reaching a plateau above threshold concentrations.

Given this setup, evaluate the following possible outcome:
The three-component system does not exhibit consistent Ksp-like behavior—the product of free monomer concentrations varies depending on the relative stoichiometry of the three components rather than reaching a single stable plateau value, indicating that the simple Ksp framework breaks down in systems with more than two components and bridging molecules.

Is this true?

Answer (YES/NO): NO